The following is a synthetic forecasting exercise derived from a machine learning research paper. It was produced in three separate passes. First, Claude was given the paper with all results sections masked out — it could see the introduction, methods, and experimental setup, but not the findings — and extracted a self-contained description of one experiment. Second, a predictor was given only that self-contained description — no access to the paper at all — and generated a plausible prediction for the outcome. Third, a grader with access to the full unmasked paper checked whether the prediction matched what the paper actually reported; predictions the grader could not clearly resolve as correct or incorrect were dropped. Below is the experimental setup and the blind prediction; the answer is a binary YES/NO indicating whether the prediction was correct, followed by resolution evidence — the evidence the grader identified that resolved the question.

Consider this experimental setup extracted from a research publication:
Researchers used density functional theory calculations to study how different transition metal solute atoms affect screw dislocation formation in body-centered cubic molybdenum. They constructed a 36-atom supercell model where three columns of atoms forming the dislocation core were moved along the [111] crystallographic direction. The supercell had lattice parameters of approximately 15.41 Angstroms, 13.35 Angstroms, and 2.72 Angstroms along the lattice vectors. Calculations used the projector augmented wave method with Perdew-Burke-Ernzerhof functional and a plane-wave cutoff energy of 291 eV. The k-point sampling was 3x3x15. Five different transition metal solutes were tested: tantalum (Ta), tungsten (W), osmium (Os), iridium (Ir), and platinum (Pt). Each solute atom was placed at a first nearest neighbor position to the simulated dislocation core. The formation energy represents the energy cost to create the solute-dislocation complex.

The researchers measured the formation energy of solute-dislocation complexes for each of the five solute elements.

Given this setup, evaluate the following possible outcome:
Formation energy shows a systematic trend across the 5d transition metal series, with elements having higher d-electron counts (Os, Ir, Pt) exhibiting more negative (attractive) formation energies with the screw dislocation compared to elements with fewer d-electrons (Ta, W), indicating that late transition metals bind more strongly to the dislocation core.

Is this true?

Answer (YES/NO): YES